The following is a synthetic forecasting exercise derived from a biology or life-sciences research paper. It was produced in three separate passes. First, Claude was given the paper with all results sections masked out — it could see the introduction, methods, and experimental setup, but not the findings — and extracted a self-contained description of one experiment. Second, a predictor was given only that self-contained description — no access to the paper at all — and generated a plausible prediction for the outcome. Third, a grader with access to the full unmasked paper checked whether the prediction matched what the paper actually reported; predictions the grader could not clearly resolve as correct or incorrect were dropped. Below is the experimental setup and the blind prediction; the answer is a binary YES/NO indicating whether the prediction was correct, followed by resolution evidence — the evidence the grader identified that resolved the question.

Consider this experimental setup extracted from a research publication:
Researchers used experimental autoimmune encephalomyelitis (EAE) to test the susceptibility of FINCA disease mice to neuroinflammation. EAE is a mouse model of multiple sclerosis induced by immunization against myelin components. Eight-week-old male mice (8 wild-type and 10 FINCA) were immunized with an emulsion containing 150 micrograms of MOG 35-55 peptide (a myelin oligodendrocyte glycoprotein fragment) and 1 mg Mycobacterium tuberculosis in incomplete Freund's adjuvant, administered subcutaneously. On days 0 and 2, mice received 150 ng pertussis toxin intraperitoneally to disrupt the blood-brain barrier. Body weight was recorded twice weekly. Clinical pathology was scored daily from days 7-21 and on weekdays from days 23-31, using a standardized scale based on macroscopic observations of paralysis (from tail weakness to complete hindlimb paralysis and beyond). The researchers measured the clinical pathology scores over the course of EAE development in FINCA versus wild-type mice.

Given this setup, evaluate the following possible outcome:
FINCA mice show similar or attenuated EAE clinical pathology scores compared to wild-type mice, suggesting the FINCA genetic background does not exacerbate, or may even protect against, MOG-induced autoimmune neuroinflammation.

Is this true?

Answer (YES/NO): YES